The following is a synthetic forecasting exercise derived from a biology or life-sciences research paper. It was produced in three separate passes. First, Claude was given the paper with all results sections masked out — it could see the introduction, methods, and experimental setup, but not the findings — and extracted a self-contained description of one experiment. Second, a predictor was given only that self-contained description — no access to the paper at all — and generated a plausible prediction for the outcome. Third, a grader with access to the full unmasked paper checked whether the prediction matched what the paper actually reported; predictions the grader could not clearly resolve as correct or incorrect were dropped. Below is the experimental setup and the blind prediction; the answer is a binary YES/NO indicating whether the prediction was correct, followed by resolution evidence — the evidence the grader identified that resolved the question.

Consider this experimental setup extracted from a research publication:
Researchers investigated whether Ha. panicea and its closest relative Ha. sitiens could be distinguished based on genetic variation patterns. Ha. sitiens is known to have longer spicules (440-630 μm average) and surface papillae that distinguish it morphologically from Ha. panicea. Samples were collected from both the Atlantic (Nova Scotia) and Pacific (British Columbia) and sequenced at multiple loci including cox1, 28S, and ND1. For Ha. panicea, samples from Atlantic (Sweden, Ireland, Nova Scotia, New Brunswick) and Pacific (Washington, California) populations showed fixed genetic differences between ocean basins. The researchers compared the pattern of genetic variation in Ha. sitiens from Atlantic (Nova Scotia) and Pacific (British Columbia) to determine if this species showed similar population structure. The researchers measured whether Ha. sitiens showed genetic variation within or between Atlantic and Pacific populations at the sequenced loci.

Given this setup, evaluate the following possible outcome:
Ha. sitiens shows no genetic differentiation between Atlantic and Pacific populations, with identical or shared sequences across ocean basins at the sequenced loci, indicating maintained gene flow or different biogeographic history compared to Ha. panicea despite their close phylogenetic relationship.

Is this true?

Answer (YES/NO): YES